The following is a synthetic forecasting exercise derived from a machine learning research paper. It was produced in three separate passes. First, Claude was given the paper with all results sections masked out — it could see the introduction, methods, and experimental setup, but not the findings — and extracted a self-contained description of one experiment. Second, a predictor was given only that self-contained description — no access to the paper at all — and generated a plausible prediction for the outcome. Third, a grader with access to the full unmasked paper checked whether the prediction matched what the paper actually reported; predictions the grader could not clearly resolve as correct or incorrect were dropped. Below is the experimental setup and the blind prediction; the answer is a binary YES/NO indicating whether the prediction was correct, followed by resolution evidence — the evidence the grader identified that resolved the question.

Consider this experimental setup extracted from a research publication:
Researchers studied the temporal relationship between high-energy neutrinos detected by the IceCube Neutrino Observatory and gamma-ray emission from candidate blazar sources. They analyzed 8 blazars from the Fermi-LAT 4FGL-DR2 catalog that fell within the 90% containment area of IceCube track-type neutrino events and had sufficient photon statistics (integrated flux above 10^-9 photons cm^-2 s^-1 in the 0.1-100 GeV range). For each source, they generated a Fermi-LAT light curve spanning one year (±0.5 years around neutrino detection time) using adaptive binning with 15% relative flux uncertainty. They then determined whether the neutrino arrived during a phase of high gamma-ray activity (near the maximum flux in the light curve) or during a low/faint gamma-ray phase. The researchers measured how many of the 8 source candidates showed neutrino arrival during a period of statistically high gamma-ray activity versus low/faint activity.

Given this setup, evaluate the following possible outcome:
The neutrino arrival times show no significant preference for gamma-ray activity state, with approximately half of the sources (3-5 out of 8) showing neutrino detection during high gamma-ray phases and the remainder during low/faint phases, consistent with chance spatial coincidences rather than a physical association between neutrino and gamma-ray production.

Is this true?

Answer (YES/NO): NO